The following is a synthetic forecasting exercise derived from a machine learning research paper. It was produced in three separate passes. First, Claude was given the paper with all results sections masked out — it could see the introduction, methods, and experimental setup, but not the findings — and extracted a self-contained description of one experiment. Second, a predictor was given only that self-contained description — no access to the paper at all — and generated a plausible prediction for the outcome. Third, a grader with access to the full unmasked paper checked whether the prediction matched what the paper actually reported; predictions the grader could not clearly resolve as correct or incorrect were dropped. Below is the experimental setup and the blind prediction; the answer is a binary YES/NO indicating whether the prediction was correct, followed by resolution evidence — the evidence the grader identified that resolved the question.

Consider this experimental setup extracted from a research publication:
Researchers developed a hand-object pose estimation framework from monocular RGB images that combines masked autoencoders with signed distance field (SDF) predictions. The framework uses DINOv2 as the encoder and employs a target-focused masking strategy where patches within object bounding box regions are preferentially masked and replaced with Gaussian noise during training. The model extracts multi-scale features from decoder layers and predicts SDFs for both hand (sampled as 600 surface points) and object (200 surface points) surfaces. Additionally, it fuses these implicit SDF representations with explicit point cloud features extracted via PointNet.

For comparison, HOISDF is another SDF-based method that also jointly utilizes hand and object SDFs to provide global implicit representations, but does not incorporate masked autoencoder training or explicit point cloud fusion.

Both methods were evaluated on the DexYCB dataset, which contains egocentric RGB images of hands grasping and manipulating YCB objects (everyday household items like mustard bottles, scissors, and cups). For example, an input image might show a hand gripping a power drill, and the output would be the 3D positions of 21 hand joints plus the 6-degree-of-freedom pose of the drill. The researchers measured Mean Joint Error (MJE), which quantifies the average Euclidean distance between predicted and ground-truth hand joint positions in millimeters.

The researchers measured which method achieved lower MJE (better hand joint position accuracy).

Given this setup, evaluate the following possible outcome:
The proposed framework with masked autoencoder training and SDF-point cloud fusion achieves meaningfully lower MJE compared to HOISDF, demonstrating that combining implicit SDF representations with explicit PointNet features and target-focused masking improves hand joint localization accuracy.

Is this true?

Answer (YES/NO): NO